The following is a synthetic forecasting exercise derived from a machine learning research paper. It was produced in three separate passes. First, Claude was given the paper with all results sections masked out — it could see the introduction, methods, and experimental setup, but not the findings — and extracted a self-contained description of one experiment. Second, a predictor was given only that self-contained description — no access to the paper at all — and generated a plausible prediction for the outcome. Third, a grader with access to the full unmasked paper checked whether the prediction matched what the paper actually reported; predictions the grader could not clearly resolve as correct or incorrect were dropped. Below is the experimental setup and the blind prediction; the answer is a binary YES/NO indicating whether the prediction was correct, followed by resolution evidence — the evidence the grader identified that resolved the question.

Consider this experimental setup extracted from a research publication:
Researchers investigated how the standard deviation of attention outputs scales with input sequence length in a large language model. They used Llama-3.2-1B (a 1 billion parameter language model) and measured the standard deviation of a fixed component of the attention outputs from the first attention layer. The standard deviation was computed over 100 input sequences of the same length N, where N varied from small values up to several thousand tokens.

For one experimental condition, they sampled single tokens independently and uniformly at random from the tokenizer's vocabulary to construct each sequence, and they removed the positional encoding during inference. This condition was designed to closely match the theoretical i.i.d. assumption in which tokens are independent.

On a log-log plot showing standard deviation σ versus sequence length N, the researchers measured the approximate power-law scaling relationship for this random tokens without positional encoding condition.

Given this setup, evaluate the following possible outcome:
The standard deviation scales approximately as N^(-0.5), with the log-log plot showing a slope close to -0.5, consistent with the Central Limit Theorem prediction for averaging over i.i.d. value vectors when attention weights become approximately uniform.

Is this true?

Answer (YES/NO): YES